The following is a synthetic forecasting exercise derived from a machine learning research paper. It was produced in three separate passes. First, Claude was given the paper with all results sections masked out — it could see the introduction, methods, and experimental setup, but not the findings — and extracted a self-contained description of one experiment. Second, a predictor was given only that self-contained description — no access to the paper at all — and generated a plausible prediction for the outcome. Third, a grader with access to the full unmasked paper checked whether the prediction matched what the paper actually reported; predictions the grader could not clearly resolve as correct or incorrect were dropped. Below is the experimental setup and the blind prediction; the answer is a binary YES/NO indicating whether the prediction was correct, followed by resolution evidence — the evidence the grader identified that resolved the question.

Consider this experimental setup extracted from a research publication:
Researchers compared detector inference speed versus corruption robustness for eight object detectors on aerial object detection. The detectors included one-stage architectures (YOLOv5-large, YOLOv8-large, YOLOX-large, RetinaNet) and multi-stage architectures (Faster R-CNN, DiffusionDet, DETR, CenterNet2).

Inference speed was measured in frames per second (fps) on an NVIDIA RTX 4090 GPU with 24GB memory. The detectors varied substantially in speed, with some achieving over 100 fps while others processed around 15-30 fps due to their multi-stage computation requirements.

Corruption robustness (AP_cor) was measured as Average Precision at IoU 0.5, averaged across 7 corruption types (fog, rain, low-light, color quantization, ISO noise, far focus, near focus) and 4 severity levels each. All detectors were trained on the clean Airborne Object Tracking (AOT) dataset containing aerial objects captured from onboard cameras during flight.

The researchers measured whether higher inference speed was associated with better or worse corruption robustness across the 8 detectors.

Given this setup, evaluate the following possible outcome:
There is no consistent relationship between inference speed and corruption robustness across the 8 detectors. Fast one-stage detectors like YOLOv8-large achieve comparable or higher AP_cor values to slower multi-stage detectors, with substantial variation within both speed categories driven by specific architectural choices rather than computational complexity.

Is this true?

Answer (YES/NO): NO